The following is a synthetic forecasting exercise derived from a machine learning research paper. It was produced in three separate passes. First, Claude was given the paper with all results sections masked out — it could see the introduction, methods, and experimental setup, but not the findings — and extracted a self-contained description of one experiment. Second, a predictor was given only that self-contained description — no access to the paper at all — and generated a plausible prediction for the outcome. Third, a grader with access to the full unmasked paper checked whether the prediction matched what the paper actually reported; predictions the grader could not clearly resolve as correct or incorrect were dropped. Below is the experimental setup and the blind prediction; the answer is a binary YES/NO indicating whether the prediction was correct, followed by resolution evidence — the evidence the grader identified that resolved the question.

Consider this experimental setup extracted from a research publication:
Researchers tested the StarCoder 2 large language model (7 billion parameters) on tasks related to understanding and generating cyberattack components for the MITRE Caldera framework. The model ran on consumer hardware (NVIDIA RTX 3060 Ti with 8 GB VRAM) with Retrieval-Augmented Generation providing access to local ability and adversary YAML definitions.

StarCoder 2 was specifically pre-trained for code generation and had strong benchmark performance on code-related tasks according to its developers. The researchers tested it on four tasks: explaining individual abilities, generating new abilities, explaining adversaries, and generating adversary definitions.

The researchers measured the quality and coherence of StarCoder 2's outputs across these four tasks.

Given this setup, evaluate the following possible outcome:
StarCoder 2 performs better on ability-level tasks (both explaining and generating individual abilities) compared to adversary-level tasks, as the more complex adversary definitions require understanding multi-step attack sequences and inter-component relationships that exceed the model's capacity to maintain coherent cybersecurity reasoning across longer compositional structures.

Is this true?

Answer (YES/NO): NO